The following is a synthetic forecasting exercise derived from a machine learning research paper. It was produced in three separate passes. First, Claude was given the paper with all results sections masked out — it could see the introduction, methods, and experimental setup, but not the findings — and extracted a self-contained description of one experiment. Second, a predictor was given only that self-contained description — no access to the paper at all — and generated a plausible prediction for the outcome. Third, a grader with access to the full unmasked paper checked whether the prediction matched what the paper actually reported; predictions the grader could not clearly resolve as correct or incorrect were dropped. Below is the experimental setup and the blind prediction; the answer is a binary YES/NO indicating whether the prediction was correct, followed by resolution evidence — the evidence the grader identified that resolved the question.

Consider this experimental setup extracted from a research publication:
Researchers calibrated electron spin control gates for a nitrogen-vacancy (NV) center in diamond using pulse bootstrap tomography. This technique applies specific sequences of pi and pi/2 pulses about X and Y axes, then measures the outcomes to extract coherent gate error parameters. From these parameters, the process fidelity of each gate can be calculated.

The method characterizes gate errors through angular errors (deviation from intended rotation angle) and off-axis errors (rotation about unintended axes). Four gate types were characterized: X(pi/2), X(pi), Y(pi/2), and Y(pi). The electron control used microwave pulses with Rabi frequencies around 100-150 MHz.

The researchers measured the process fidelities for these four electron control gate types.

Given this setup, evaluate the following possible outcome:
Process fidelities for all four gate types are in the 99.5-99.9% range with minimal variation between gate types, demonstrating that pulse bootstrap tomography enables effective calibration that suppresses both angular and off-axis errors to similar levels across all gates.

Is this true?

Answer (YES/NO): NO